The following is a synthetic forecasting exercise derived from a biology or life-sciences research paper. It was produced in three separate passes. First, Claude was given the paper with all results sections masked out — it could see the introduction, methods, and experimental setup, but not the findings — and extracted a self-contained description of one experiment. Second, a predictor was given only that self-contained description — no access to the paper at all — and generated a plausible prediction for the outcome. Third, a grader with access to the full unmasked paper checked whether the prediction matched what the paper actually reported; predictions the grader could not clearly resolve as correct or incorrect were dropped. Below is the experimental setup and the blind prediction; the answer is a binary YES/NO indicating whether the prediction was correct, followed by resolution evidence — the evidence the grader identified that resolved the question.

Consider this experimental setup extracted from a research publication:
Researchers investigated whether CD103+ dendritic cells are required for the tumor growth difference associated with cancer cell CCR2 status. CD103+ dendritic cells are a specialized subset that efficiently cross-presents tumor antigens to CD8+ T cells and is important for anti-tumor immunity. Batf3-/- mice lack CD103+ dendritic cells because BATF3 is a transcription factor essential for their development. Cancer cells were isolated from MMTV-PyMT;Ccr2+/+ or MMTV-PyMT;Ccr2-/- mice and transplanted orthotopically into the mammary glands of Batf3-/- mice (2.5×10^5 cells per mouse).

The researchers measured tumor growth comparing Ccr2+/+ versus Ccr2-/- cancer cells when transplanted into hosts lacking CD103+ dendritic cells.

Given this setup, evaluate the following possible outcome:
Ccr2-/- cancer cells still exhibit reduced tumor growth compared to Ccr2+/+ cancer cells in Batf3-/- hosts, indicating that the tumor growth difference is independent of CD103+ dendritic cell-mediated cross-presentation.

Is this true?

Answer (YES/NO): NO